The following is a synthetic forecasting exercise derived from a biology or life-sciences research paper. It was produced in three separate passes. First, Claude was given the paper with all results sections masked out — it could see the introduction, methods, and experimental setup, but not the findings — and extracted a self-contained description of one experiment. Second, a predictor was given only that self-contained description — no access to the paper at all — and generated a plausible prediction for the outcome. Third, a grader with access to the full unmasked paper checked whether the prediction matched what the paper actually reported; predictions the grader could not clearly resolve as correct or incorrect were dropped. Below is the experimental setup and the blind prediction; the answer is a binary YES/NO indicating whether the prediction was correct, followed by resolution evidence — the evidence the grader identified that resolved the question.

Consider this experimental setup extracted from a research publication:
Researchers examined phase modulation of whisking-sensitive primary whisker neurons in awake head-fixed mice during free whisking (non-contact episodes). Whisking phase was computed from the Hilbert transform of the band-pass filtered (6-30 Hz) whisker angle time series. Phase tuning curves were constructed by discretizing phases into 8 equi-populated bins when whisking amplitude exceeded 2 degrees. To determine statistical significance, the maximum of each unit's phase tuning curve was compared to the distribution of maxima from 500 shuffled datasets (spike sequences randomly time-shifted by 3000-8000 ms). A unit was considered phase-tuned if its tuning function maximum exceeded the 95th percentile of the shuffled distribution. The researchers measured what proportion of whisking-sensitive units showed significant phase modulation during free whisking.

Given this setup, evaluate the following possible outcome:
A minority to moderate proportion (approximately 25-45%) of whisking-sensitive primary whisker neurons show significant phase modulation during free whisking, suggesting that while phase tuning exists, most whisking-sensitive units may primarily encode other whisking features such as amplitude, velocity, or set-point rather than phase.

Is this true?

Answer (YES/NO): NO